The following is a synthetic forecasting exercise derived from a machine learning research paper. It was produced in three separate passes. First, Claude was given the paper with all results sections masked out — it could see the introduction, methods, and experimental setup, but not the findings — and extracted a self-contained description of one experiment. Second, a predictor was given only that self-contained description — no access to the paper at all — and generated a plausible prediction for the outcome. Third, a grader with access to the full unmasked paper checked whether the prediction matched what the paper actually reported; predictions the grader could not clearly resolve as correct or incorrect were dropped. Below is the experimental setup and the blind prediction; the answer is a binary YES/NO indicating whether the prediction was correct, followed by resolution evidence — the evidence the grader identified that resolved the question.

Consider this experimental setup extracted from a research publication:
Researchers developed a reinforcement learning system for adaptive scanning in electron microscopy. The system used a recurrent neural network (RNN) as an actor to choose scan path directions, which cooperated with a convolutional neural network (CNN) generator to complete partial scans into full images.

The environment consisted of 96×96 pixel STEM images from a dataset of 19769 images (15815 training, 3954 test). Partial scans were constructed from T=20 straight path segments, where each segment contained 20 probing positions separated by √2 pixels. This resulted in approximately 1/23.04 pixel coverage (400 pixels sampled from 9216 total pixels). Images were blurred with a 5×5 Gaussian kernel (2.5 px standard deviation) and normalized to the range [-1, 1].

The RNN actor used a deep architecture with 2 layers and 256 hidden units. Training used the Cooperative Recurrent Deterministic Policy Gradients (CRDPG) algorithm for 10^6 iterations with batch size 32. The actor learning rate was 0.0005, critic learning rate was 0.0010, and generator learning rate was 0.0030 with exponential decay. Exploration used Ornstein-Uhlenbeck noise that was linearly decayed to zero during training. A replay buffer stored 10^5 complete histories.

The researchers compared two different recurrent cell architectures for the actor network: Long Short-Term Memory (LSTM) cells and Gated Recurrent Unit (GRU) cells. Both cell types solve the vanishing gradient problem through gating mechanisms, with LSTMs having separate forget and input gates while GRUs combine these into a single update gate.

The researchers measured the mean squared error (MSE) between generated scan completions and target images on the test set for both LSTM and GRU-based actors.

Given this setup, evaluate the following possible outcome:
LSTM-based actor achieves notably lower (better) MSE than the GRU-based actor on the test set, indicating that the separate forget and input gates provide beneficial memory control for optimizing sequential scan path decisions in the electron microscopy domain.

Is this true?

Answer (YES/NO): NO